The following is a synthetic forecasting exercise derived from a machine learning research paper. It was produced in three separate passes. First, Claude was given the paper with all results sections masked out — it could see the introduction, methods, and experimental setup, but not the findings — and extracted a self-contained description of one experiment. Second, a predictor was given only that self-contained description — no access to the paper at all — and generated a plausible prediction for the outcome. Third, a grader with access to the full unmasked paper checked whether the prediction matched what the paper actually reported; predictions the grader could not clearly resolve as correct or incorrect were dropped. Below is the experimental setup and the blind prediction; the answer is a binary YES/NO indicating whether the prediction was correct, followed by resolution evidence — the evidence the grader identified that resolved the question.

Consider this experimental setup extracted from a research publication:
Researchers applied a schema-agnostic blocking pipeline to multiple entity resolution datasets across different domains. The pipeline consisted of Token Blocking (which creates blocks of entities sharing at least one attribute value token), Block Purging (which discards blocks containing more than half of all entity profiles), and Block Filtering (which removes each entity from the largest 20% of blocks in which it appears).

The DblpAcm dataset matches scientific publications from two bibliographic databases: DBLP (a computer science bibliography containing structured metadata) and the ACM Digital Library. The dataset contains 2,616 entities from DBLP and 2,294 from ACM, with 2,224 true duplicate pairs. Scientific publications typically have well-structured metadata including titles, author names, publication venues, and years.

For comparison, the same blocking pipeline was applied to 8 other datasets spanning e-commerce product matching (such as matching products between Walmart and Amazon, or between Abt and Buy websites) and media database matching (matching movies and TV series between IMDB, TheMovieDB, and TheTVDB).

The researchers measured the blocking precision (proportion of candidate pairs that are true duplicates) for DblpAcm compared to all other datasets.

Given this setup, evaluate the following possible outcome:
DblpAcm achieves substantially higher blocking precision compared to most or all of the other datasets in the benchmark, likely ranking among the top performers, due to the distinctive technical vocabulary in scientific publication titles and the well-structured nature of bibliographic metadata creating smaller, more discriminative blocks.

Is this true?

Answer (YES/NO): YES